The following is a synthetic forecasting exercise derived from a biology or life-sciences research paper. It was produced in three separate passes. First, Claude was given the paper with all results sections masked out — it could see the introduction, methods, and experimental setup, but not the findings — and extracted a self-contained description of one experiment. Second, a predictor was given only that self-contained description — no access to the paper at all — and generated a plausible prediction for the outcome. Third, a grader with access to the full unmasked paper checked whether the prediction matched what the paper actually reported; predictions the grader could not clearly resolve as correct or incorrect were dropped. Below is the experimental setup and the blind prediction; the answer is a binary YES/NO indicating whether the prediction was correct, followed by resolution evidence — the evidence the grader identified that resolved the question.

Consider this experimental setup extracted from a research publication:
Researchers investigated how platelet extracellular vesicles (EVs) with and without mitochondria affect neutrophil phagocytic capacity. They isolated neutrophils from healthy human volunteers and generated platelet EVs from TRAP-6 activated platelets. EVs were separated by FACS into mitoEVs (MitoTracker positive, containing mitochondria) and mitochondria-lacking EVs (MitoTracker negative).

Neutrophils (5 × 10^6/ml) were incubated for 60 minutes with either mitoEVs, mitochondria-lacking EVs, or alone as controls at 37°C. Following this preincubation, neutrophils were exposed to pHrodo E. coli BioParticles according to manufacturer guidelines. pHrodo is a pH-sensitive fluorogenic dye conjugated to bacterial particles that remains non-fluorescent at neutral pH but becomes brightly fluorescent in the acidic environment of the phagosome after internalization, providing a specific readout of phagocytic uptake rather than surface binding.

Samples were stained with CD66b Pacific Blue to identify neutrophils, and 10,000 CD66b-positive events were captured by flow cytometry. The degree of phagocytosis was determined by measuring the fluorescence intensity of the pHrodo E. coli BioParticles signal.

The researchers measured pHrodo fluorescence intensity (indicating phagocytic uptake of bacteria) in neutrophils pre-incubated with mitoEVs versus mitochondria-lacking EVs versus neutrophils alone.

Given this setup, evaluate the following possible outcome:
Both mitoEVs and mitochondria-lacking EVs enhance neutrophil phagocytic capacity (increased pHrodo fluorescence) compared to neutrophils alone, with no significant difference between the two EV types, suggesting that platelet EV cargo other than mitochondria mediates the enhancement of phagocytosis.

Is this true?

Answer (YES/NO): NO